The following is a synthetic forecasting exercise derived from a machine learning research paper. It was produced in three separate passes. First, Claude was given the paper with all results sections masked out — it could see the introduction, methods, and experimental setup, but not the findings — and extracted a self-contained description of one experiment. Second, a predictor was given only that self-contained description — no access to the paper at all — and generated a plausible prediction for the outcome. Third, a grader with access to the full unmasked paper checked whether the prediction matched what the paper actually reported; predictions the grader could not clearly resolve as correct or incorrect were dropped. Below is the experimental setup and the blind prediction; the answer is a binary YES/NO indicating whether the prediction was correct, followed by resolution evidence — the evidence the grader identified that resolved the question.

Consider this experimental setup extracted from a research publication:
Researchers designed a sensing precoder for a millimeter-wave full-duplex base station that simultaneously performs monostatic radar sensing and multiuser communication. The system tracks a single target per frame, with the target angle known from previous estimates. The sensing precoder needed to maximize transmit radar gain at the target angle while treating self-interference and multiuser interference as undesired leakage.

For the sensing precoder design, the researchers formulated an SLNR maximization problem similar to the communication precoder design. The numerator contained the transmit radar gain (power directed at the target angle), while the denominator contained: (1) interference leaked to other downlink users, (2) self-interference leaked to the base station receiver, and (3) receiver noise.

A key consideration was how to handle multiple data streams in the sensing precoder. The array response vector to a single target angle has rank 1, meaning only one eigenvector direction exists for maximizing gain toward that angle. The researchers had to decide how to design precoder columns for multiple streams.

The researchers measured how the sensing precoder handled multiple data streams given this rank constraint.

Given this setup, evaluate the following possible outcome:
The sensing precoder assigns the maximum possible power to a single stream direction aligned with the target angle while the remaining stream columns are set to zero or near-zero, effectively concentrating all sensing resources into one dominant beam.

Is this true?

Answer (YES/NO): NO